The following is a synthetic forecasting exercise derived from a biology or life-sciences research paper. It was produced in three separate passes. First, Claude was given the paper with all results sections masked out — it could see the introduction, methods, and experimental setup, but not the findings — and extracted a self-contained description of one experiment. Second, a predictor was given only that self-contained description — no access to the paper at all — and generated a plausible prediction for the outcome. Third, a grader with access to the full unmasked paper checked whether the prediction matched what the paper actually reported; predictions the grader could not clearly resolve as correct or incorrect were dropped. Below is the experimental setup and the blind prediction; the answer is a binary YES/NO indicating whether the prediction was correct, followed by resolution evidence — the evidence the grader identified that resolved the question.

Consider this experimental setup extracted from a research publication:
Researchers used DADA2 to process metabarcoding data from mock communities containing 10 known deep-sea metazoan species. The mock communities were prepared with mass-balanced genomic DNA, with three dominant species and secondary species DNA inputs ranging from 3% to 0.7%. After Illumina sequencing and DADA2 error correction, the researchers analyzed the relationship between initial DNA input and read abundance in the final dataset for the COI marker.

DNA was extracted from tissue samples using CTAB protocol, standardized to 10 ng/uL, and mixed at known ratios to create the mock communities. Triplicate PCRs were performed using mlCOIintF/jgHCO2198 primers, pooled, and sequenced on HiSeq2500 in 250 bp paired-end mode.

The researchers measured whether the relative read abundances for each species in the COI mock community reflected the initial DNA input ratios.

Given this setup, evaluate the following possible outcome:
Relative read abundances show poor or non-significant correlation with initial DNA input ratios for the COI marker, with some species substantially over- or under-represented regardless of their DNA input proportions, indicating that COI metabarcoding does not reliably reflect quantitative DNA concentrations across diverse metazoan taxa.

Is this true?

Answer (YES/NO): NO